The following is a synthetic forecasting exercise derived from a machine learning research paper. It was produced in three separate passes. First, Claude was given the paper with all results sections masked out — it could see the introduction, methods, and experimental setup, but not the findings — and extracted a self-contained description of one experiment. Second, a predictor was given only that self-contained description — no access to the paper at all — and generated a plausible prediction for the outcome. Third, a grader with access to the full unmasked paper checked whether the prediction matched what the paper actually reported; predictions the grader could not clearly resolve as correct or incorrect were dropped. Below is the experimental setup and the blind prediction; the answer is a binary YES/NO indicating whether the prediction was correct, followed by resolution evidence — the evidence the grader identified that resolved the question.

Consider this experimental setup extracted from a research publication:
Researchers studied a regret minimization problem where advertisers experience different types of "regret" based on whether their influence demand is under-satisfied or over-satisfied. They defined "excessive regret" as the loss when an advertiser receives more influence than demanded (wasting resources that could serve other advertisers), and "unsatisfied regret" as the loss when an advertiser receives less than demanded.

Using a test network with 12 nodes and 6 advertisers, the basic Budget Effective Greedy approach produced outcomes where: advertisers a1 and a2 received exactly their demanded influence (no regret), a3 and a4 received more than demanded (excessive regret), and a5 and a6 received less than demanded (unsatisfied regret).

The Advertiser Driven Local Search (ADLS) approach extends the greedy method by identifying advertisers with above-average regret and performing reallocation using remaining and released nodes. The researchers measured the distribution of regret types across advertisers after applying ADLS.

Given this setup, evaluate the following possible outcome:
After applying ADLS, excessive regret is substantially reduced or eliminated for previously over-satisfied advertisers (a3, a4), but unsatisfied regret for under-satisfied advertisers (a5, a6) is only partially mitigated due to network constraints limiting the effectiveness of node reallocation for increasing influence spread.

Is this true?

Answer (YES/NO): NO